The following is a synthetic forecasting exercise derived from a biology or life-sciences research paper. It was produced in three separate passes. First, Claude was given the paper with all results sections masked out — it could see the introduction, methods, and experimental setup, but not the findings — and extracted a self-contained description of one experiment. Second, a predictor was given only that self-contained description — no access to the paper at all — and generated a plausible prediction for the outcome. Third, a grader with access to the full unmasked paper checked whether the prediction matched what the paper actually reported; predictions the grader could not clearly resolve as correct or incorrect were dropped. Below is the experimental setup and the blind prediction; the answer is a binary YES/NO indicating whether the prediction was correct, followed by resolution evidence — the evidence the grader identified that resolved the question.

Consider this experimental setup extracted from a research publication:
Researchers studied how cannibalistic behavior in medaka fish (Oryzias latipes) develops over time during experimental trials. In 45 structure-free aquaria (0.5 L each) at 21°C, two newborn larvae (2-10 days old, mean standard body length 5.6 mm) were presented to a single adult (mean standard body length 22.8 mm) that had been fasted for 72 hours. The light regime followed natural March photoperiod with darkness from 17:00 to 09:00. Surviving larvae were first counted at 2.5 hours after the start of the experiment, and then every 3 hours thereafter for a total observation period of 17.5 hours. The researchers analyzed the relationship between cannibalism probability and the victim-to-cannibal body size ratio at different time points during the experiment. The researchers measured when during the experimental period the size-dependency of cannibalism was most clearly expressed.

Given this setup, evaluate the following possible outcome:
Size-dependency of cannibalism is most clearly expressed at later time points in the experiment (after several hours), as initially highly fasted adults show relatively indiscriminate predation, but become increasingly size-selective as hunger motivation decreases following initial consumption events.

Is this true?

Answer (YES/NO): NO